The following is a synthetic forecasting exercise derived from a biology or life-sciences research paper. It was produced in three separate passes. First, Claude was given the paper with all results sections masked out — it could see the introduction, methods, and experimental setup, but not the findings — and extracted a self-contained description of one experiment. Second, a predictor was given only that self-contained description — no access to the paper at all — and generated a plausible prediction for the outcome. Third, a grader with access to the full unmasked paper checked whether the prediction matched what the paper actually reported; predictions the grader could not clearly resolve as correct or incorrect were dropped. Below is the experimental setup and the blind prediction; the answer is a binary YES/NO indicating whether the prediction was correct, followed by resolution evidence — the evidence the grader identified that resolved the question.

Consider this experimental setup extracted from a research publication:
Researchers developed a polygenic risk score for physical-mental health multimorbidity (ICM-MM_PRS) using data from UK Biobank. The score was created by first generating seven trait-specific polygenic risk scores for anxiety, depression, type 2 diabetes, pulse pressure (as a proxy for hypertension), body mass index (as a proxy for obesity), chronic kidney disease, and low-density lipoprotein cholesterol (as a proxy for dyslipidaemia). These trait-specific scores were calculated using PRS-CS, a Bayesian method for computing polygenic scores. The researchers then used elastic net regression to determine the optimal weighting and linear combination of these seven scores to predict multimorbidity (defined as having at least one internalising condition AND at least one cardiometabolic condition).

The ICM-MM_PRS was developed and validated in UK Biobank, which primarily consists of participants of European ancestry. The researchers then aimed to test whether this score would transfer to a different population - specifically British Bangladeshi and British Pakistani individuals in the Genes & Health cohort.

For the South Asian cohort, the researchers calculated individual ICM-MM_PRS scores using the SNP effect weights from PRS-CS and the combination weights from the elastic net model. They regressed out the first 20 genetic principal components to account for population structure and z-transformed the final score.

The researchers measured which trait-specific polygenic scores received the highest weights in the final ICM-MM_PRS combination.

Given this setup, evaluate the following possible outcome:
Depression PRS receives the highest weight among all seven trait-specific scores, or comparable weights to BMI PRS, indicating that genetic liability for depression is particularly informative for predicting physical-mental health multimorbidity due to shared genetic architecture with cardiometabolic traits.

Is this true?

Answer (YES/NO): YES